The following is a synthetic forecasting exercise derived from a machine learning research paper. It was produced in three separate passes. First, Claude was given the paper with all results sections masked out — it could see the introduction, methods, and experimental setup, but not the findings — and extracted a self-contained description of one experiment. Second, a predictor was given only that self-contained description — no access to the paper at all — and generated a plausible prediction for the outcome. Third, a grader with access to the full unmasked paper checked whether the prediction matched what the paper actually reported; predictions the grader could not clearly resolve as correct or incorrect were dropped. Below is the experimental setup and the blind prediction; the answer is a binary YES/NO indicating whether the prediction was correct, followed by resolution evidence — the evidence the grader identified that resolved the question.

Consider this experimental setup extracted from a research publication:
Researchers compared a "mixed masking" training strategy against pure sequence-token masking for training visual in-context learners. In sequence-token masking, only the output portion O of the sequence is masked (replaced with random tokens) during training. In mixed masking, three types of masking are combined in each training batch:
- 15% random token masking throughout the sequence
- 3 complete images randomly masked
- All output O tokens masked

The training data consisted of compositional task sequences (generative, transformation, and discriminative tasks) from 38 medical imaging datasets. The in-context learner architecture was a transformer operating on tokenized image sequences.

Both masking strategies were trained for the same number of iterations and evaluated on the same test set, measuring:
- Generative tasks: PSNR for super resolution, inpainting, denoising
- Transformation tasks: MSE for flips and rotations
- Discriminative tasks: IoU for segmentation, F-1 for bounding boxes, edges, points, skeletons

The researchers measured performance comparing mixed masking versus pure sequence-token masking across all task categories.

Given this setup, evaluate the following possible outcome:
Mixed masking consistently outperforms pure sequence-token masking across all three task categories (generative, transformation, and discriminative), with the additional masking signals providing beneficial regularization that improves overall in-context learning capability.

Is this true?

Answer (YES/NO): NO